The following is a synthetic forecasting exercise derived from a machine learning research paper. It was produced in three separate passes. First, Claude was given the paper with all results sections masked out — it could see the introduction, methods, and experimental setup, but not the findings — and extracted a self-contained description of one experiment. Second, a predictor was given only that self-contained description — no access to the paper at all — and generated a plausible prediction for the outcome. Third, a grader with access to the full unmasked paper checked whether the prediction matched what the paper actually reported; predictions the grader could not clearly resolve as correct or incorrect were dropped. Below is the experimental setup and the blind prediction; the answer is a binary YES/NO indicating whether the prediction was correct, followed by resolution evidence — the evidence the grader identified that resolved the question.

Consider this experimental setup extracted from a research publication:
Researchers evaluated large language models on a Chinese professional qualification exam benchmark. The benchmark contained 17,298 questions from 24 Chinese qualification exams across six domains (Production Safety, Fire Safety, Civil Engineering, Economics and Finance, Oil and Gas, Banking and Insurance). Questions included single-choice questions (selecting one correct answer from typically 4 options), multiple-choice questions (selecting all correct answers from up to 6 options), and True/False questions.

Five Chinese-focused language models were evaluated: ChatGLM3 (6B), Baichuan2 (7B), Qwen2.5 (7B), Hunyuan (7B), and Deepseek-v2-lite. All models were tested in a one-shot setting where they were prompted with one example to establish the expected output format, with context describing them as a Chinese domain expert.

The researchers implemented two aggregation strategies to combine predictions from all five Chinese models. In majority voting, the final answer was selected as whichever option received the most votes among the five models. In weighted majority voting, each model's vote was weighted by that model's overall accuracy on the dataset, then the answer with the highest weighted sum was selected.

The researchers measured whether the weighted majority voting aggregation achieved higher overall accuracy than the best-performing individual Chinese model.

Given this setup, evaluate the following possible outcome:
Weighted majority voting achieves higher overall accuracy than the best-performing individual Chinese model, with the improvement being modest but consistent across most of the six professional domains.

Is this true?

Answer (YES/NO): NO